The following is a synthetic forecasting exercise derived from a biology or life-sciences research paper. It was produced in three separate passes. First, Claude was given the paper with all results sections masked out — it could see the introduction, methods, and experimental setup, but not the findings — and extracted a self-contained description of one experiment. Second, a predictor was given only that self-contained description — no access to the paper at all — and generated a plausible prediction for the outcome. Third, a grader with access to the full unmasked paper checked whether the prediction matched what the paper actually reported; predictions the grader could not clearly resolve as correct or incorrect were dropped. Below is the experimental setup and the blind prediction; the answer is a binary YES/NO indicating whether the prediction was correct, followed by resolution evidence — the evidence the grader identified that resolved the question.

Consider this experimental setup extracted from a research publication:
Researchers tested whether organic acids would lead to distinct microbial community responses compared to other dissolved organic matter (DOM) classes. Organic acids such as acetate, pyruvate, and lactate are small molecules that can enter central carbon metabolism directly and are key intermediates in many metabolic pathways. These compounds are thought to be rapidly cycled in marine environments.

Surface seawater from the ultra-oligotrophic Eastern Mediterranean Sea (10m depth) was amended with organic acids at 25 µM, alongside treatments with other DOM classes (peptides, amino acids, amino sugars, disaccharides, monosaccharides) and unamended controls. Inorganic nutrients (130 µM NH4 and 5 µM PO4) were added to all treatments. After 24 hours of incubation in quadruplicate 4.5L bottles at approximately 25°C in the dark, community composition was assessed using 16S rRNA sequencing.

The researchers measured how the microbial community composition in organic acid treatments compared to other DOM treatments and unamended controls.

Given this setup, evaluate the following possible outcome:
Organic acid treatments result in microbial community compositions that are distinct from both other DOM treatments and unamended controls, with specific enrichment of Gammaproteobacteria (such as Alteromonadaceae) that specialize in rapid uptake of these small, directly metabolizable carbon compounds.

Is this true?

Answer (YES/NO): NO